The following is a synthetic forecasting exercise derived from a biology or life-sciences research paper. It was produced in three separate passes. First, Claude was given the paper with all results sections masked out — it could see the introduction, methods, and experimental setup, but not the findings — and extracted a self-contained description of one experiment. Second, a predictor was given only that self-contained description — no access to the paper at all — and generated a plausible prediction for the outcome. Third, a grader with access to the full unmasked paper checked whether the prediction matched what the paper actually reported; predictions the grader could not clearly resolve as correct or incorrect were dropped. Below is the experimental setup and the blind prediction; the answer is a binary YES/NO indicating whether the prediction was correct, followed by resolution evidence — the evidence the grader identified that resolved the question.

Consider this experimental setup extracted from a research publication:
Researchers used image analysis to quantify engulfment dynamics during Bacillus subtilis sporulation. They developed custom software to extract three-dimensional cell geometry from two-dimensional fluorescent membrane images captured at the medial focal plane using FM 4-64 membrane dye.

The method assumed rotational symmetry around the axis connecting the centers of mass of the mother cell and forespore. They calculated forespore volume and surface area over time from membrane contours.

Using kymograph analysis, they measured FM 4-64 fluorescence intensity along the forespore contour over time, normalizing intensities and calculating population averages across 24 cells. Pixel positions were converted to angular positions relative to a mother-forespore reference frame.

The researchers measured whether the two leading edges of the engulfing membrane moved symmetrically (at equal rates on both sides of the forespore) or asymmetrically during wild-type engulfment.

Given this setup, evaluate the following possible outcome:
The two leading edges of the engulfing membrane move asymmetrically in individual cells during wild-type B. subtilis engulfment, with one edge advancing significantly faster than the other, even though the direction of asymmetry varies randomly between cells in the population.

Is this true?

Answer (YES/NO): NO